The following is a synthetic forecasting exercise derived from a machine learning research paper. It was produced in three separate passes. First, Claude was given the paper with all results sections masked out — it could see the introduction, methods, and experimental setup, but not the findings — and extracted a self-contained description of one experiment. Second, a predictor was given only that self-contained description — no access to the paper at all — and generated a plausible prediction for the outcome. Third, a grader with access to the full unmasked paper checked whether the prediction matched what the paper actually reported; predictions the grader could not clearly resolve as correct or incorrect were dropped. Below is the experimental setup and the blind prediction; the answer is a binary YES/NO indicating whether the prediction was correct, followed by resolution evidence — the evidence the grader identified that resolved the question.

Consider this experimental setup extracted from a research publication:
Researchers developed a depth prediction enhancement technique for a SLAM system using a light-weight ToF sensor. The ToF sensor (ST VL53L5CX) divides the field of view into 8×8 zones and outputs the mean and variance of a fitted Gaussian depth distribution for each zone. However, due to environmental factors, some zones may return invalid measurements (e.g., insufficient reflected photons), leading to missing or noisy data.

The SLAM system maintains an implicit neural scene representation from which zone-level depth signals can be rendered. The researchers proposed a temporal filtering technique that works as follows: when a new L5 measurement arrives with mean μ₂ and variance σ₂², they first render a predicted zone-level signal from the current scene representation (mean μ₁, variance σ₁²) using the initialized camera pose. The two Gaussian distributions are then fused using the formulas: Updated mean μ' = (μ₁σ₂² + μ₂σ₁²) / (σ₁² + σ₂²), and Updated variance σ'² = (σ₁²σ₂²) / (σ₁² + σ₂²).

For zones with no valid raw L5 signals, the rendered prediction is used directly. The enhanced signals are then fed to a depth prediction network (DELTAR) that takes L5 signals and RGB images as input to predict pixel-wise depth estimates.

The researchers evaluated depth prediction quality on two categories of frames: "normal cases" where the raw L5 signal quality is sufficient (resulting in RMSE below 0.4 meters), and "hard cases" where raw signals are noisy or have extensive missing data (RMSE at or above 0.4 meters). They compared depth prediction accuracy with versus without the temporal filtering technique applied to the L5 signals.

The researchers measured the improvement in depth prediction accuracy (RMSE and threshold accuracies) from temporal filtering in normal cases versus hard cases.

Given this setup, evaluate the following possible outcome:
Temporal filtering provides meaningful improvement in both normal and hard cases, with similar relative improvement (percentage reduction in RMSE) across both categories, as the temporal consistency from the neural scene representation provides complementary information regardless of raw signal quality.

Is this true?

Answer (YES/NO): NO